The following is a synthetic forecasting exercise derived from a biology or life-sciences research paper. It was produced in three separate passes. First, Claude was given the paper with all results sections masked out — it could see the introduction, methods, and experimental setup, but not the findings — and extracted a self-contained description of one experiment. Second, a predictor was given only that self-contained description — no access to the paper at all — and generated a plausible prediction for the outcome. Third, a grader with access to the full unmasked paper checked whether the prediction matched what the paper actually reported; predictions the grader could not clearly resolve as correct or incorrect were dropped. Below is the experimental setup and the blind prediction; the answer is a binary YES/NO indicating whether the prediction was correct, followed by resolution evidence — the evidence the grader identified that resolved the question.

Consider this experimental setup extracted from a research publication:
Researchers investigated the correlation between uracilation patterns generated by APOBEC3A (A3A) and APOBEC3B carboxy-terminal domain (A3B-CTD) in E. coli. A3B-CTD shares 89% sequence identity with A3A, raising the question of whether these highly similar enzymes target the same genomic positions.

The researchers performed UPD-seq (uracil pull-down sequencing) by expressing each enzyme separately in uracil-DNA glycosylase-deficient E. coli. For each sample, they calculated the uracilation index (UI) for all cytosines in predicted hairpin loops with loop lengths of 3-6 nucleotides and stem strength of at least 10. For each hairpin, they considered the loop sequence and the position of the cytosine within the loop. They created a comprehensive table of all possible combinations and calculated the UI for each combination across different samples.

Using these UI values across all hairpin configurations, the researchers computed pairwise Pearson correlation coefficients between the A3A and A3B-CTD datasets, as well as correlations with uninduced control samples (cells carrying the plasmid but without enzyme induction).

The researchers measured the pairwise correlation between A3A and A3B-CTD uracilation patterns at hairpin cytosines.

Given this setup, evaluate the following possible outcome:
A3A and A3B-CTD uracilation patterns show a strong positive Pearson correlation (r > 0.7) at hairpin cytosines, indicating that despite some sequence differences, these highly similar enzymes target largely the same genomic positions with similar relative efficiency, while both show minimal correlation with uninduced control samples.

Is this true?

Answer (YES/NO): NO